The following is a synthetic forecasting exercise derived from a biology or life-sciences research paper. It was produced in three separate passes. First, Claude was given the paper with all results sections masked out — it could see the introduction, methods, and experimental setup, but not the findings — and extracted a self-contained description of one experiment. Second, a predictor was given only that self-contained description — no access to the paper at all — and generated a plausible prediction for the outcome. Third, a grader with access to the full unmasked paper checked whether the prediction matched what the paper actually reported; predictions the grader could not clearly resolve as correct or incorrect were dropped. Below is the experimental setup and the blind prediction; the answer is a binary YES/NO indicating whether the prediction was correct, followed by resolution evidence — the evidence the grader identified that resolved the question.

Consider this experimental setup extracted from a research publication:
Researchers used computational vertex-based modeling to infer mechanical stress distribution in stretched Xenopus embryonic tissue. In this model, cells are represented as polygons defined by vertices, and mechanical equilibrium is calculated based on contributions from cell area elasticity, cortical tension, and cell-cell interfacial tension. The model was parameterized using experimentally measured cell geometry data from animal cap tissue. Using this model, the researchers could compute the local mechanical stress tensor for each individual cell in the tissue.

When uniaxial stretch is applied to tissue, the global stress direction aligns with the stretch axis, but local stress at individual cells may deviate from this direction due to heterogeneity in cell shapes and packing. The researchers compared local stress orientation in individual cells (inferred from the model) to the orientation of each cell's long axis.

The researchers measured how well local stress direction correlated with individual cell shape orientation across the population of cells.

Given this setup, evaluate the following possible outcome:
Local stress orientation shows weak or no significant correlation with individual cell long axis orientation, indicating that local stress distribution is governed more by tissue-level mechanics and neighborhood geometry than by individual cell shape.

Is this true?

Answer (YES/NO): NO